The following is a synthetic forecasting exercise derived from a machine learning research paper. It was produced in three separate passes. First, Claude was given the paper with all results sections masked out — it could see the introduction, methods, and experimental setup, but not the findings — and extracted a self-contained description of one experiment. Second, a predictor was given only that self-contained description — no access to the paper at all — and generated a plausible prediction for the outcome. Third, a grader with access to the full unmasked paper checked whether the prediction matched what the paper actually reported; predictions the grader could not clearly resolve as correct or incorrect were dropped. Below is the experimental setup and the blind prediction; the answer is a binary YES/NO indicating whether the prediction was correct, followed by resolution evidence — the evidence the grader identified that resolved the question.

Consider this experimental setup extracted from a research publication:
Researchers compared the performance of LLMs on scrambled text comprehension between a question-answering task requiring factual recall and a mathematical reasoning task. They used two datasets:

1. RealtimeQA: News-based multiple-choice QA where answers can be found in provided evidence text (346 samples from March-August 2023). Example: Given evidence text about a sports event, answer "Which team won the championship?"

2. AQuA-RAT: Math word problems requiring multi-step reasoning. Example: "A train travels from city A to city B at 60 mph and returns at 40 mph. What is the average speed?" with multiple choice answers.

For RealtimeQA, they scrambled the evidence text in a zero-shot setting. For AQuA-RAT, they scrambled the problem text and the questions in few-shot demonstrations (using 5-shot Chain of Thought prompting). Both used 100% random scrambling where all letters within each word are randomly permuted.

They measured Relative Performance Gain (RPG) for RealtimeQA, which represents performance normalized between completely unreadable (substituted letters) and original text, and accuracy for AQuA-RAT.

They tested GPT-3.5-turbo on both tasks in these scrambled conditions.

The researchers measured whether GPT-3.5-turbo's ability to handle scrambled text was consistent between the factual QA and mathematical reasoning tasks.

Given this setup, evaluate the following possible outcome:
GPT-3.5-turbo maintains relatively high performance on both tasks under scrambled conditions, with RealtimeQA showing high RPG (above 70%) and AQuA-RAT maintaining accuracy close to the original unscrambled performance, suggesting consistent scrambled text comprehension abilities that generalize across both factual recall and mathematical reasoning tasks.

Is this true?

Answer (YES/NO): NO